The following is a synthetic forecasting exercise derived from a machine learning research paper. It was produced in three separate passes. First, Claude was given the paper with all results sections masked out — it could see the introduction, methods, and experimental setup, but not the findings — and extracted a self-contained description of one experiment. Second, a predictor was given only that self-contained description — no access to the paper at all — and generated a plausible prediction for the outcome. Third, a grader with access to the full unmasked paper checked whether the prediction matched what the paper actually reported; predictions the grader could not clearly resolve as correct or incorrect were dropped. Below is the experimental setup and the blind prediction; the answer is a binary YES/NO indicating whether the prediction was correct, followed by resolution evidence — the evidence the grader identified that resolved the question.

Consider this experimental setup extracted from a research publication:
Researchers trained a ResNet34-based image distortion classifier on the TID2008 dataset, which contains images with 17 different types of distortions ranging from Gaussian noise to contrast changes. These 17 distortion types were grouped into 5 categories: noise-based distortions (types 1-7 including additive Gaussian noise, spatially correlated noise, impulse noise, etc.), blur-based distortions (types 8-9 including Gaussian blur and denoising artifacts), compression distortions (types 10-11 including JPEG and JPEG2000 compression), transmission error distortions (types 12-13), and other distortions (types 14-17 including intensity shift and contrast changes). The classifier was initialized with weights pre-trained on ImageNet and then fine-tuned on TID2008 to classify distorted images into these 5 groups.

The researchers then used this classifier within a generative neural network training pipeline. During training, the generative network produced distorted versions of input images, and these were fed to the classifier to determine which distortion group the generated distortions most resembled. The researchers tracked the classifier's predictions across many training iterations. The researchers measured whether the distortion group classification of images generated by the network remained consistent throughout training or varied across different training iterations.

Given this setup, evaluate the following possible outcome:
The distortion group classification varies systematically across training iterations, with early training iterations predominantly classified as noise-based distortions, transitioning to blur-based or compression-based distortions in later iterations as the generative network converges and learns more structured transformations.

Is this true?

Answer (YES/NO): NO